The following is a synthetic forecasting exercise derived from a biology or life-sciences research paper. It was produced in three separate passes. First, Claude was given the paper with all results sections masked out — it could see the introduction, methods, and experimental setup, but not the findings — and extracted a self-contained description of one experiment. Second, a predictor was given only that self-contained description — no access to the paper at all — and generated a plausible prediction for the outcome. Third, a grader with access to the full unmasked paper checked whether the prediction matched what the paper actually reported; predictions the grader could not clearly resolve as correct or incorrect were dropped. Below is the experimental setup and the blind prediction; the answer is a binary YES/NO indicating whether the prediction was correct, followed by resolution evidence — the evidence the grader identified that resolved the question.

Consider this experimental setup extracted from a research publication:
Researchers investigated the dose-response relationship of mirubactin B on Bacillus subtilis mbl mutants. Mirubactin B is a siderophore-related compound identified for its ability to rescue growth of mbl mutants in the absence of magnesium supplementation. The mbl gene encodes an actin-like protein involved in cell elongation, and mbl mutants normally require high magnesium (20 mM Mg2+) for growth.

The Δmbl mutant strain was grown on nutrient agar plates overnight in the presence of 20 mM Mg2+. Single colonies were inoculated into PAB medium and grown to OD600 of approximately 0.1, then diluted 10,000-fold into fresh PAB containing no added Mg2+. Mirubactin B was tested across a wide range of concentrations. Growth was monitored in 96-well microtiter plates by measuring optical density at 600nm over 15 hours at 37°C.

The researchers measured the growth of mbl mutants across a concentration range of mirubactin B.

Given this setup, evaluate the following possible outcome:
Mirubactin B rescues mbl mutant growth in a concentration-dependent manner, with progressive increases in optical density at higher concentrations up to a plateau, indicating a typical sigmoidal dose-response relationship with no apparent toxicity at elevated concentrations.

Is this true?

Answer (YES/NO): NO